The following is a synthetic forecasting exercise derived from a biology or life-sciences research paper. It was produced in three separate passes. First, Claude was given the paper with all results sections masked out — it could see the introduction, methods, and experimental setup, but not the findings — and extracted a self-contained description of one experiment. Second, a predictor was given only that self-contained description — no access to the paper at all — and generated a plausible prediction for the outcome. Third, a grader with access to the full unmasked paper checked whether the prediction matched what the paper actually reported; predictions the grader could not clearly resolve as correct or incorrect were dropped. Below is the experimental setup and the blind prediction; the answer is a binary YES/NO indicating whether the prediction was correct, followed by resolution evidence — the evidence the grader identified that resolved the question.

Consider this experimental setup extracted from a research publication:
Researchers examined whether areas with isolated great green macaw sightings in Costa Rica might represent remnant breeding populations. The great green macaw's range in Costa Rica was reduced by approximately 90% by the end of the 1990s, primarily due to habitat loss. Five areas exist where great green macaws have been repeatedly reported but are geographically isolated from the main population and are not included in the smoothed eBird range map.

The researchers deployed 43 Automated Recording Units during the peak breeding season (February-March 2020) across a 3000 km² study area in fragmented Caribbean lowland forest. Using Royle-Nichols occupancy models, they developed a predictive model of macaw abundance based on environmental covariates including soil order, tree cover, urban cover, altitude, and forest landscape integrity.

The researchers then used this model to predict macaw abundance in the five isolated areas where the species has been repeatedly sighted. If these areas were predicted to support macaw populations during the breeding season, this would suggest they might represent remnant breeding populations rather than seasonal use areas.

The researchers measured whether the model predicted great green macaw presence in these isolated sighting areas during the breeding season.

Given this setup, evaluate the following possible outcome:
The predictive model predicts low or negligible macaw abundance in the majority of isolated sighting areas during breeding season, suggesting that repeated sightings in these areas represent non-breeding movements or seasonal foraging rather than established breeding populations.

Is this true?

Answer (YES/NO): NO